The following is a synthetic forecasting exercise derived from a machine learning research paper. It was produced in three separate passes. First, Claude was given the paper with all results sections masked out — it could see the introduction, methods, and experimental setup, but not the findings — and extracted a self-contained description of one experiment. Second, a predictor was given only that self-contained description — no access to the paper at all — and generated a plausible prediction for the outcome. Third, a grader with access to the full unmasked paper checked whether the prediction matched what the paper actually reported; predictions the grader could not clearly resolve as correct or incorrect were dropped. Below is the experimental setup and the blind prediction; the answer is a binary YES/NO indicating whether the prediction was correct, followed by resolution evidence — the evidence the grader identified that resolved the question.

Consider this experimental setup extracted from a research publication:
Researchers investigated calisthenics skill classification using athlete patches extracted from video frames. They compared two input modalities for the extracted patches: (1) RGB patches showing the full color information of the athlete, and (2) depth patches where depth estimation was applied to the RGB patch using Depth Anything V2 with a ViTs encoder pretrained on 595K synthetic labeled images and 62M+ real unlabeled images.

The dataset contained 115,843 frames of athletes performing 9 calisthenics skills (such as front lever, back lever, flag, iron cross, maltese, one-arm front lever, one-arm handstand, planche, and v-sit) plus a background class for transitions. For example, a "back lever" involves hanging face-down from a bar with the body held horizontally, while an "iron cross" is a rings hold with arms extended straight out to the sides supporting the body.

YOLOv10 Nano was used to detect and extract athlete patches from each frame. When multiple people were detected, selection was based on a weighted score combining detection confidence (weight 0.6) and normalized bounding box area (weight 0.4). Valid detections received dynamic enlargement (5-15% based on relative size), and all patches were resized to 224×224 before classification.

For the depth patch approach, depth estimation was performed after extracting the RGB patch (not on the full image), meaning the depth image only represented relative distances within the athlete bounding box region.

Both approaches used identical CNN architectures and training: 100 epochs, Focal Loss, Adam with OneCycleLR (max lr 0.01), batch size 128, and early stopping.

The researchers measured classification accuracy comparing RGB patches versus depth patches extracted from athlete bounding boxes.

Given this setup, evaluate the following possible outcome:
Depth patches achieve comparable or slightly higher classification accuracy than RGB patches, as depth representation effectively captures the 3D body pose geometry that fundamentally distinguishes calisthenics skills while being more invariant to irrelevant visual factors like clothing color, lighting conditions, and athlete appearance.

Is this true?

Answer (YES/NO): NO